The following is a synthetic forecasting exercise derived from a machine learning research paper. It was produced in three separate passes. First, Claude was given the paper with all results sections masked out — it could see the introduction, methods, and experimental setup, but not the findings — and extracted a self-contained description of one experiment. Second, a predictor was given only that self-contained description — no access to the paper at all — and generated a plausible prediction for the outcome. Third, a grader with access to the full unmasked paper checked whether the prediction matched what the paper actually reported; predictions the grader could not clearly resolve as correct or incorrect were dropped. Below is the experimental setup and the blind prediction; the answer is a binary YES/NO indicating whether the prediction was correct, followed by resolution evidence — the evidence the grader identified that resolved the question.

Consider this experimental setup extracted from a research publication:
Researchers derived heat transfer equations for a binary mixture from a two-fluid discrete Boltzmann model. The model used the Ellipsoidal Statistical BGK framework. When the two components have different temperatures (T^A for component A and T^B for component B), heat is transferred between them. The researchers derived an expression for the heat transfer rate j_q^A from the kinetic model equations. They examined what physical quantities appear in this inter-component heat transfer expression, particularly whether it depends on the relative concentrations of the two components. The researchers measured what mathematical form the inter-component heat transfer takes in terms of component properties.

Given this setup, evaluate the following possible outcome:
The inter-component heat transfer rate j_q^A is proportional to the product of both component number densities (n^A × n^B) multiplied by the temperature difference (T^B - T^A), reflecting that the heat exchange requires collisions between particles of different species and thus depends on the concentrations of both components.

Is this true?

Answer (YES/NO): NO